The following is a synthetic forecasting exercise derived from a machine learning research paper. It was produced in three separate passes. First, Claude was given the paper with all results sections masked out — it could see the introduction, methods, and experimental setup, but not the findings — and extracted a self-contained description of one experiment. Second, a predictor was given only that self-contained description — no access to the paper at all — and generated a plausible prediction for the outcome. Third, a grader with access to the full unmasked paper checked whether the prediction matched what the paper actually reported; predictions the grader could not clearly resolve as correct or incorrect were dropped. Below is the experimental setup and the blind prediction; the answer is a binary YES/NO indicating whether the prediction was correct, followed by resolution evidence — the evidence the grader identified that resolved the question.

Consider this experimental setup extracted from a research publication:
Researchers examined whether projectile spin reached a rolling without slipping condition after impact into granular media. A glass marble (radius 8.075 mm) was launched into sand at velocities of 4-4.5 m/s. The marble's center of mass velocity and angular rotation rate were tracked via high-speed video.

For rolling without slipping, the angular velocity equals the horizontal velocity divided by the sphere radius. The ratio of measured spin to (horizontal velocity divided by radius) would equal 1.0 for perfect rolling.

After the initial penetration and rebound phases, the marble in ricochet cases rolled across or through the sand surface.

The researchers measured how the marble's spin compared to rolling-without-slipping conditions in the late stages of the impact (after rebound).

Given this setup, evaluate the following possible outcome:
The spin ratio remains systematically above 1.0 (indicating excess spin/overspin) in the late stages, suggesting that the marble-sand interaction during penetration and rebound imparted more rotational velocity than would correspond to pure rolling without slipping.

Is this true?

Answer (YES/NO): NO